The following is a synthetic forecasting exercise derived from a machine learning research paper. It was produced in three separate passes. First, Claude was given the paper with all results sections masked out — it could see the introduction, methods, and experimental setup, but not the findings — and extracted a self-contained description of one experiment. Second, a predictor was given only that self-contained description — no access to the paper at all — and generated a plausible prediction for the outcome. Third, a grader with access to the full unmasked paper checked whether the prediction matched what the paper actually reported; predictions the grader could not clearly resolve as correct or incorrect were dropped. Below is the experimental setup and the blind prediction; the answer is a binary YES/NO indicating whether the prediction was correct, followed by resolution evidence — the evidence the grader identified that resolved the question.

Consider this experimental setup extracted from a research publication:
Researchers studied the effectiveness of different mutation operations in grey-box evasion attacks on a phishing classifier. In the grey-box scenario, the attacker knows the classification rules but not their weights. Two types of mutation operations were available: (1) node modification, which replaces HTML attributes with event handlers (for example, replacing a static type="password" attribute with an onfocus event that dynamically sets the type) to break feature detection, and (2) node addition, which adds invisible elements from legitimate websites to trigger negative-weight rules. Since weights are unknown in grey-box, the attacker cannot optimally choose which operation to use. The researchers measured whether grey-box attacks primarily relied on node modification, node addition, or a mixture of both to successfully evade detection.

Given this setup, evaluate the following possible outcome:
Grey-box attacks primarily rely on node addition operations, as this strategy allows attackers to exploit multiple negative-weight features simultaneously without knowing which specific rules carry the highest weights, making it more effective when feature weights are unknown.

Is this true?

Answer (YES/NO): NO